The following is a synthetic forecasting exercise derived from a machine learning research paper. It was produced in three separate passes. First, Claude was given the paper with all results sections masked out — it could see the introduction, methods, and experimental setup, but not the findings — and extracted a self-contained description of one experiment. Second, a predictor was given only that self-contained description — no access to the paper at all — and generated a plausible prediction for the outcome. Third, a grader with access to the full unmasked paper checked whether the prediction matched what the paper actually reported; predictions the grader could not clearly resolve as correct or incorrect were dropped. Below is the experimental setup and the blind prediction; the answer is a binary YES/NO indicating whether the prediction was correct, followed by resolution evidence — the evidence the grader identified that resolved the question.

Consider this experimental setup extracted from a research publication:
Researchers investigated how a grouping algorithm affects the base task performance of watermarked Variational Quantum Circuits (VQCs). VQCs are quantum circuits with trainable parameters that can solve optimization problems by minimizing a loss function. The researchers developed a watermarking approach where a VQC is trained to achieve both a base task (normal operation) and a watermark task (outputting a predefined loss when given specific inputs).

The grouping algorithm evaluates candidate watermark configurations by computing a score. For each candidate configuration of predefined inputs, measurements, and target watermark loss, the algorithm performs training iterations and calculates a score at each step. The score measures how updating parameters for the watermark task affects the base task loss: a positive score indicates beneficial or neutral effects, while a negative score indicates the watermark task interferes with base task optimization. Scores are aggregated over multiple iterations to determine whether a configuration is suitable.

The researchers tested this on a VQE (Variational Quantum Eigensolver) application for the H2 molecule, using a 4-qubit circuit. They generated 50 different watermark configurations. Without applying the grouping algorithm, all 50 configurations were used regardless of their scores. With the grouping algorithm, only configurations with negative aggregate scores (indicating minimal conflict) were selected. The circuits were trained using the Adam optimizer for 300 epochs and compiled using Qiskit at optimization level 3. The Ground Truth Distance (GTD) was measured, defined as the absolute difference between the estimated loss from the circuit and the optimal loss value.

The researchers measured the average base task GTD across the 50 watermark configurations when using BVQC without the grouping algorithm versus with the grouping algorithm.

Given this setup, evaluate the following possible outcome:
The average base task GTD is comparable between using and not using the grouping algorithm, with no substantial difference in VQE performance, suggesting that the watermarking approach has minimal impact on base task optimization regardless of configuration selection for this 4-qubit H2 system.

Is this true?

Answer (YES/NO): NO